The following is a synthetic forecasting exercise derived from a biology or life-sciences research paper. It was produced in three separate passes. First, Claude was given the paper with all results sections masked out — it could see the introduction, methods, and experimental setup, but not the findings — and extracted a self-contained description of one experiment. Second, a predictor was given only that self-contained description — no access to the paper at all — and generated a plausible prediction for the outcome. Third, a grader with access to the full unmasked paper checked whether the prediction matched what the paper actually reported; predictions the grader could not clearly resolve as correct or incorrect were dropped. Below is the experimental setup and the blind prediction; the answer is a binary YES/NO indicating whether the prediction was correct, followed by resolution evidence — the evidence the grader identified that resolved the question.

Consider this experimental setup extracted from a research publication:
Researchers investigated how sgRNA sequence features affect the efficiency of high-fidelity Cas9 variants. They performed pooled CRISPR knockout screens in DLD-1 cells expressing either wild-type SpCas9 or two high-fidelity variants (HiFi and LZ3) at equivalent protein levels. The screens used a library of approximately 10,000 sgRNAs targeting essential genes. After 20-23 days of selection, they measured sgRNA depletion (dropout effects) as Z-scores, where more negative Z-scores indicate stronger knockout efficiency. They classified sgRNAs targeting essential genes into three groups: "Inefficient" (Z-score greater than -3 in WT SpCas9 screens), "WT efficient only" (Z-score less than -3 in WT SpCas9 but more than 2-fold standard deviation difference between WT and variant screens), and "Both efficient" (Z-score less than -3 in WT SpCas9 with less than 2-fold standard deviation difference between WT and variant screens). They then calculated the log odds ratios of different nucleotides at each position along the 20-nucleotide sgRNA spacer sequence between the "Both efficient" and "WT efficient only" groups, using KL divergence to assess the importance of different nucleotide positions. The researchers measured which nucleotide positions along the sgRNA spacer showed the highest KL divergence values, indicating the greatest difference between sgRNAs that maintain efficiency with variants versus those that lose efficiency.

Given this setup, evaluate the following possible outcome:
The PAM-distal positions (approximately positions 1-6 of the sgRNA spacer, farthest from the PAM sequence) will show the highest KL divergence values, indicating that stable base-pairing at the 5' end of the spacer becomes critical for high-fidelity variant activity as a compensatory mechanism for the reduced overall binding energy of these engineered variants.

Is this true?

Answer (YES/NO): NO